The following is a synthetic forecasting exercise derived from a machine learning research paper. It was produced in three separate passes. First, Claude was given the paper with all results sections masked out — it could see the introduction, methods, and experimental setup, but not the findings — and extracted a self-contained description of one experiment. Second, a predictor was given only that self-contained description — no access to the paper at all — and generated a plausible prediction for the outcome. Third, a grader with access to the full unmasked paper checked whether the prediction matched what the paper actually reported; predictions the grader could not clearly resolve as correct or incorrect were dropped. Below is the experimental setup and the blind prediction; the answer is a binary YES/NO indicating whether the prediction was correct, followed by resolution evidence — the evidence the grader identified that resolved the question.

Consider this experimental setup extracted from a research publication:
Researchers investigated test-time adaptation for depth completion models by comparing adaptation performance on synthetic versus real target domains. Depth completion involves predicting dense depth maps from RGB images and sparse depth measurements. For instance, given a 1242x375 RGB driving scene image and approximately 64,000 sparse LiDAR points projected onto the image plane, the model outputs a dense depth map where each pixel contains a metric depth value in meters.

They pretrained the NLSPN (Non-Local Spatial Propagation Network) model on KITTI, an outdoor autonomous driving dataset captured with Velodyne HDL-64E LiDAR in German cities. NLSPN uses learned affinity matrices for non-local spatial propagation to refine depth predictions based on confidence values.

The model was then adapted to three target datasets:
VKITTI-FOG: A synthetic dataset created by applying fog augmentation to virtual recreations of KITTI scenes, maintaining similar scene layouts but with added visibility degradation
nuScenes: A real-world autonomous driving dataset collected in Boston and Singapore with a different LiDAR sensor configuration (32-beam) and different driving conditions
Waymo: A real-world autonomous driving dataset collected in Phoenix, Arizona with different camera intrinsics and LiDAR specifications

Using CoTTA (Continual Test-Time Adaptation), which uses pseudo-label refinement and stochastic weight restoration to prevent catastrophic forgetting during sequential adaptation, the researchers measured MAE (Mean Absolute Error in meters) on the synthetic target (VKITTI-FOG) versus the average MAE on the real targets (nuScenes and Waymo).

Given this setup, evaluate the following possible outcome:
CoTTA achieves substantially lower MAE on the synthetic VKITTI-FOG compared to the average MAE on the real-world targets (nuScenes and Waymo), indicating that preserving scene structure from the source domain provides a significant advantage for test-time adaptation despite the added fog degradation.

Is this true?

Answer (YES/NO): YES